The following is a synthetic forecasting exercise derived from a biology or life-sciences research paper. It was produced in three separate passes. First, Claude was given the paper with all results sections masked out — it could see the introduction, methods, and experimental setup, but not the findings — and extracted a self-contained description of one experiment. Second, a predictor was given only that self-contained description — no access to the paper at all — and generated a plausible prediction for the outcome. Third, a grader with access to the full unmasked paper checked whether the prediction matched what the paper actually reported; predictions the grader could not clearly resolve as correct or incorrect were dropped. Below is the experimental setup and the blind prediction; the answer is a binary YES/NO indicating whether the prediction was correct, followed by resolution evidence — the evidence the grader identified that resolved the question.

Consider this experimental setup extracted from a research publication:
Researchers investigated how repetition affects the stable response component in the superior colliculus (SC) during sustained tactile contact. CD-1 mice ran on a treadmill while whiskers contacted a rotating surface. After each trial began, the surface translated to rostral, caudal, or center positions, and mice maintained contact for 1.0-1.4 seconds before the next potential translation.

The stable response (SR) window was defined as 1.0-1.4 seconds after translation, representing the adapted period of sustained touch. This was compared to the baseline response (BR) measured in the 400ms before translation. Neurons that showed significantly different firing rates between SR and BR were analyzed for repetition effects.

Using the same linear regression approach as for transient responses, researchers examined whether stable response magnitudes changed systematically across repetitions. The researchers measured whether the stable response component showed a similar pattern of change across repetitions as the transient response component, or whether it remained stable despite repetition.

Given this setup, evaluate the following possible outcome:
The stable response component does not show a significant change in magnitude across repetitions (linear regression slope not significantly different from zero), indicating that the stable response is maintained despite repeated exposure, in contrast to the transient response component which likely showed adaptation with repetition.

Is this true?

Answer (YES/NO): YES